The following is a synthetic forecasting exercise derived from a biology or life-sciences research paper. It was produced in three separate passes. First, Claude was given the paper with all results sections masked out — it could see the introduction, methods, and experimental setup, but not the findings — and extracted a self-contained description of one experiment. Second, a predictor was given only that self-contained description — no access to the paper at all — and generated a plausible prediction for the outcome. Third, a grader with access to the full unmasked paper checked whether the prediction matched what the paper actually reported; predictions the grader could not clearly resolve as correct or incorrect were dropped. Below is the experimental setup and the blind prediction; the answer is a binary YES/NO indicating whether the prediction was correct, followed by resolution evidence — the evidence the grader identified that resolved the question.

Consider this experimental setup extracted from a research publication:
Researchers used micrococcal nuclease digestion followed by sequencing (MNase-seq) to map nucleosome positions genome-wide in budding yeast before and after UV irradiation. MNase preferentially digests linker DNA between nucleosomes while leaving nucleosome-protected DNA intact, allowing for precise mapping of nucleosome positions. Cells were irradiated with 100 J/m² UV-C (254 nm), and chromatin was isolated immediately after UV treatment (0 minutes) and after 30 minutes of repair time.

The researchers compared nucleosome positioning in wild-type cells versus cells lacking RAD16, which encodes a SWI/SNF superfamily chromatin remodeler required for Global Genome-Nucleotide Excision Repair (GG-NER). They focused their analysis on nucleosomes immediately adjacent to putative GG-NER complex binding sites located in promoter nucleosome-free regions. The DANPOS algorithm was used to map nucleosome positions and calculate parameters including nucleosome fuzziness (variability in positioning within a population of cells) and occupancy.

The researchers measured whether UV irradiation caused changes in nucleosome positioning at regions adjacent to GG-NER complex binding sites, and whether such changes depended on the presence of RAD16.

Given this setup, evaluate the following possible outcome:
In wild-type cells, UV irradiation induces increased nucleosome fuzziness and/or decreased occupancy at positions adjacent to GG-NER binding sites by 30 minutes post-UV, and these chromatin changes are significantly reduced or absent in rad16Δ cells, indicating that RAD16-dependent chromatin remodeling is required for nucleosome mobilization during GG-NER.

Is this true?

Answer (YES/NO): YES